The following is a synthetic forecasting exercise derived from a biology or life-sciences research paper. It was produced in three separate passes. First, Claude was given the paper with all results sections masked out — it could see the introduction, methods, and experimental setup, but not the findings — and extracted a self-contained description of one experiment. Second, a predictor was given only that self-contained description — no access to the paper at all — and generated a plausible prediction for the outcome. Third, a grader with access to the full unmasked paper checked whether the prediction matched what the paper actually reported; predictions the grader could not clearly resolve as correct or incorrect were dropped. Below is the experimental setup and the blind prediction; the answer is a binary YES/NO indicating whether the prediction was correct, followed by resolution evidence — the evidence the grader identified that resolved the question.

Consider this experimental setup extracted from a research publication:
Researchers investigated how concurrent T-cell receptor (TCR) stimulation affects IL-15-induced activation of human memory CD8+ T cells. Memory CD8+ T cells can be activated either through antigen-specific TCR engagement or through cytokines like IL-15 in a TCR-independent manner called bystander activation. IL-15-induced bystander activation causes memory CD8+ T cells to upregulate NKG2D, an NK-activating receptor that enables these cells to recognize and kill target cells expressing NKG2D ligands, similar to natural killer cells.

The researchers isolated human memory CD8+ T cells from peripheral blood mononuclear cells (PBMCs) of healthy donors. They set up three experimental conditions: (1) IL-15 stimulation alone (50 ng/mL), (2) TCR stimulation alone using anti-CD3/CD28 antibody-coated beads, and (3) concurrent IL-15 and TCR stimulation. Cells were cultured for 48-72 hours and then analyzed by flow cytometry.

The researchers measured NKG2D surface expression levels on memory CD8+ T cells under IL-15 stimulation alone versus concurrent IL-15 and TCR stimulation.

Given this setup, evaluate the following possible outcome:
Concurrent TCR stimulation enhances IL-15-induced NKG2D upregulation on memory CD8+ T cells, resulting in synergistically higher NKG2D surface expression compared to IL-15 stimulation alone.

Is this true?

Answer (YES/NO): NO